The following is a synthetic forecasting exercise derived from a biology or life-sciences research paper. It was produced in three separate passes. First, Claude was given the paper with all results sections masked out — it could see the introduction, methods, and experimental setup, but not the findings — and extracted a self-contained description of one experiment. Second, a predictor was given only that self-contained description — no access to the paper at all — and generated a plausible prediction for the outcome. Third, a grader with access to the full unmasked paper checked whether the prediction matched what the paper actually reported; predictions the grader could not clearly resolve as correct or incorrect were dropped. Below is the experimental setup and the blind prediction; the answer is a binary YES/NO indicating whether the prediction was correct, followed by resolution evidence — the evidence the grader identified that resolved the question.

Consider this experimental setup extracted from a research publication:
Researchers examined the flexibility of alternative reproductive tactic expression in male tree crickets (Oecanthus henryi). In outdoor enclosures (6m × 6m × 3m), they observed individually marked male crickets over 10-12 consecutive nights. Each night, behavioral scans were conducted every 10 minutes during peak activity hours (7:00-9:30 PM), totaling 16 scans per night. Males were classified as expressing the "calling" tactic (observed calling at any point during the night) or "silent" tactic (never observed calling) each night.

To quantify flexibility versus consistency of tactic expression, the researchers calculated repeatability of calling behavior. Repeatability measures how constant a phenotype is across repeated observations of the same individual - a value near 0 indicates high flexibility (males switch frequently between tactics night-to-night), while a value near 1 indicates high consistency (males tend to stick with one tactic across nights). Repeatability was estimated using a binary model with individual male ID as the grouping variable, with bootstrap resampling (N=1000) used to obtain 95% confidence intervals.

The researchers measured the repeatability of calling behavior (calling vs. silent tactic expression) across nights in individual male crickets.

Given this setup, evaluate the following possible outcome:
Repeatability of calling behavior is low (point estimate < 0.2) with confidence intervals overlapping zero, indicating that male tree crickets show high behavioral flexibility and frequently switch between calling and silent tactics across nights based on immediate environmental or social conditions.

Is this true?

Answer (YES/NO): NO